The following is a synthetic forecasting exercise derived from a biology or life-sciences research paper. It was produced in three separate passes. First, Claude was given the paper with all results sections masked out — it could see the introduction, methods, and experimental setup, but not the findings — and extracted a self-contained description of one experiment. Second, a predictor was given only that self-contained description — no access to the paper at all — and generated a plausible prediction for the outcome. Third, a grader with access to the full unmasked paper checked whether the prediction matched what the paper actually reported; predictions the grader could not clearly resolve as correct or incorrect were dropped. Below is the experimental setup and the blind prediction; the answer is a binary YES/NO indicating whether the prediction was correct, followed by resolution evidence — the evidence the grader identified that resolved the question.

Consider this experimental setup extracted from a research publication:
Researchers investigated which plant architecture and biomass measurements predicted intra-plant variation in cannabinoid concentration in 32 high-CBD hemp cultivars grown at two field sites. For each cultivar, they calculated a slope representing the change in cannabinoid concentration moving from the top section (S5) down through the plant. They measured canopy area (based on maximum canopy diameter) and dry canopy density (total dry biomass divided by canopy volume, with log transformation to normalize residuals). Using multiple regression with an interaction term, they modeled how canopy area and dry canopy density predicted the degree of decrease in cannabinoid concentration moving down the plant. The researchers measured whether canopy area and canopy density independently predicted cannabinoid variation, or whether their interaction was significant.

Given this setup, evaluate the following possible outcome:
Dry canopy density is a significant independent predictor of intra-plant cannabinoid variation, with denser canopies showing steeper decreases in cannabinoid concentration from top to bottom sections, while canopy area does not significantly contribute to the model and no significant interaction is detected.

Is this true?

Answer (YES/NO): NO